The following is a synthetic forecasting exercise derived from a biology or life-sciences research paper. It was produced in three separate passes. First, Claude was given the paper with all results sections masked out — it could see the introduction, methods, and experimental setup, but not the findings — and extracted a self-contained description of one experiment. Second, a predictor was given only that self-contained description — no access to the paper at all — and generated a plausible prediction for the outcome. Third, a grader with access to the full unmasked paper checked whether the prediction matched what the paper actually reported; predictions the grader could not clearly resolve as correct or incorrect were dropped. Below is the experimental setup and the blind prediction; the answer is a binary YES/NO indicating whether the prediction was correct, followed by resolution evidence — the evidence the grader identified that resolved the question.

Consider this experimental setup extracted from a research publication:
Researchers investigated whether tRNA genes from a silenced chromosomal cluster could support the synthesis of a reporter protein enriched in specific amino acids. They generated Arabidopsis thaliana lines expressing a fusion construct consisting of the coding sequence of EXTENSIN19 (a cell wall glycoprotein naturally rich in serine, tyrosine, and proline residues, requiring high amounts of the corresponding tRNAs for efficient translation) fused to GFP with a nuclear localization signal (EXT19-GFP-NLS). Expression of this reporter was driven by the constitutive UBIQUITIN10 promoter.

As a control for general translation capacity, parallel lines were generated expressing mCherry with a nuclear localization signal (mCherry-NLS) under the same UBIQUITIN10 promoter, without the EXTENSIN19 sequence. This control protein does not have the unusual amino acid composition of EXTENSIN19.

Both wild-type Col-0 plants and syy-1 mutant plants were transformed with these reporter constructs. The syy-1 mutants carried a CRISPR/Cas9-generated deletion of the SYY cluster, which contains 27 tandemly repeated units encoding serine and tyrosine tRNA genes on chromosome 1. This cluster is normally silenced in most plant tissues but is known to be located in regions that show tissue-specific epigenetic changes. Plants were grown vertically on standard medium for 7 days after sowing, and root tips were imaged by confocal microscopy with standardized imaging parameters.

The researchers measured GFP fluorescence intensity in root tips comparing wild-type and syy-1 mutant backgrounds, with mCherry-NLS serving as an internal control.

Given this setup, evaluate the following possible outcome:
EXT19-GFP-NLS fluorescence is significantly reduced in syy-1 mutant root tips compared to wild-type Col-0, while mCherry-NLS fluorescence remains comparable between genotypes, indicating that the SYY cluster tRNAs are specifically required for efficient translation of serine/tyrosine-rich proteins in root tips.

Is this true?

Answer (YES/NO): YES